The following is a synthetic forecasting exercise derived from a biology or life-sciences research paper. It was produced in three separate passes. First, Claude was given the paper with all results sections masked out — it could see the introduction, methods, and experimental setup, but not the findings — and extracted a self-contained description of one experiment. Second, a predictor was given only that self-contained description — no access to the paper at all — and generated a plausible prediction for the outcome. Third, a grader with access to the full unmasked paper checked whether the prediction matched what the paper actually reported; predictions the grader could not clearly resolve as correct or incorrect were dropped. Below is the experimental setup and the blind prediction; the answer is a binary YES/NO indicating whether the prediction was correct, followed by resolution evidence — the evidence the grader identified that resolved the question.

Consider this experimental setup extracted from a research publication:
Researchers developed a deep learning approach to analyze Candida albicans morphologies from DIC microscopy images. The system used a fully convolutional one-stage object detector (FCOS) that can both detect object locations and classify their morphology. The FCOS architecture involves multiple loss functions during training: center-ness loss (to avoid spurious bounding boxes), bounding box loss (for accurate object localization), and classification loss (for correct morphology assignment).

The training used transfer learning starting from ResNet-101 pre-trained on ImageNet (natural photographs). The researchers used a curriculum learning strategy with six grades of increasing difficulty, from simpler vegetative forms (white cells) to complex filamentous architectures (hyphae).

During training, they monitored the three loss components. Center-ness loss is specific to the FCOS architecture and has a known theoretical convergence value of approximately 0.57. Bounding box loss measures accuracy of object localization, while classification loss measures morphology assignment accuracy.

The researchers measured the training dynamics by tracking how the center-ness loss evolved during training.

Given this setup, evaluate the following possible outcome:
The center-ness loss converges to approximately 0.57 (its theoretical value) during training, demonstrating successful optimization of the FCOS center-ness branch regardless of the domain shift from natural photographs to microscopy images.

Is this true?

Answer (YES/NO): YES